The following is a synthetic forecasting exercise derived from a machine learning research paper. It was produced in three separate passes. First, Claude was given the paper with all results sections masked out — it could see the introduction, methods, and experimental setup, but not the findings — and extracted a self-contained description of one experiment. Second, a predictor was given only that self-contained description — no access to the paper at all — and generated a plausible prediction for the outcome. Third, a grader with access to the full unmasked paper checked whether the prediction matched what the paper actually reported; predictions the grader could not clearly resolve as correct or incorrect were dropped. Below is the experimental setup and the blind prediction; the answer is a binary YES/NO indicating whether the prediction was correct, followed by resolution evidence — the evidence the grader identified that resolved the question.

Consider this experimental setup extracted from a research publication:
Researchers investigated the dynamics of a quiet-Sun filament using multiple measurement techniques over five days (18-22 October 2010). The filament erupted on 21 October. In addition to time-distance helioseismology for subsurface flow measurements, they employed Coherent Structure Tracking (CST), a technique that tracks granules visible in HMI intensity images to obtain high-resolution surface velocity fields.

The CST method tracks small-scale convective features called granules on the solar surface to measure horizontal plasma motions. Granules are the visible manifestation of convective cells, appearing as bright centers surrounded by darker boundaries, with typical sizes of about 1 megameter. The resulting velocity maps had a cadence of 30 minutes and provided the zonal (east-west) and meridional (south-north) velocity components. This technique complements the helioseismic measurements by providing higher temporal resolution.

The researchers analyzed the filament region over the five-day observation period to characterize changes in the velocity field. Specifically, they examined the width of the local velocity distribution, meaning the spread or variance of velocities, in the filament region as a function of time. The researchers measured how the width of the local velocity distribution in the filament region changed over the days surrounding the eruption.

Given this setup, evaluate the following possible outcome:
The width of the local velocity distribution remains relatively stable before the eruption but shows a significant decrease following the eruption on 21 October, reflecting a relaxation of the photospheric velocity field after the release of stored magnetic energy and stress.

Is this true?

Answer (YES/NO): NO